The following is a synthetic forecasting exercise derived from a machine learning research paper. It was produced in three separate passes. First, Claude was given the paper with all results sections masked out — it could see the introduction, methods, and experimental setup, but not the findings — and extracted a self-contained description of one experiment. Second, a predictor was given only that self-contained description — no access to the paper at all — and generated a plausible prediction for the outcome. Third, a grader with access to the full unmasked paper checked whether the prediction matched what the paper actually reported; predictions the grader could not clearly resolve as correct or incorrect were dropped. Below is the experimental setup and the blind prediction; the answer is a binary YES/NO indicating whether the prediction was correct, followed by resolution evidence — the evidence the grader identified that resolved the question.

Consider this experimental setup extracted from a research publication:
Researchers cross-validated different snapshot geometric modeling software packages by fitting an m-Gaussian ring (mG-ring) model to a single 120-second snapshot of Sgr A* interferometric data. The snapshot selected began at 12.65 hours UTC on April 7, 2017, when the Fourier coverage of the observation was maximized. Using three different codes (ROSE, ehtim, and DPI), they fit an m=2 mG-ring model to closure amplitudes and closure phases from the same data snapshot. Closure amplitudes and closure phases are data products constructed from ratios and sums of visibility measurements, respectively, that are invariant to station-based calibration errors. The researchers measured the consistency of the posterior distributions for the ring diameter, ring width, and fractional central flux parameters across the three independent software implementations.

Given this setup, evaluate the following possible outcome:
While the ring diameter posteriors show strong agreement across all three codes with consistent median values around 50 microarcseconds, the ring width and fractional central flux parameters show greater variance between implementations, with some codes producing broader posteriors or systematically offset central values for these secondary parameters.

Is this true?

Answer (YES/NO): NO